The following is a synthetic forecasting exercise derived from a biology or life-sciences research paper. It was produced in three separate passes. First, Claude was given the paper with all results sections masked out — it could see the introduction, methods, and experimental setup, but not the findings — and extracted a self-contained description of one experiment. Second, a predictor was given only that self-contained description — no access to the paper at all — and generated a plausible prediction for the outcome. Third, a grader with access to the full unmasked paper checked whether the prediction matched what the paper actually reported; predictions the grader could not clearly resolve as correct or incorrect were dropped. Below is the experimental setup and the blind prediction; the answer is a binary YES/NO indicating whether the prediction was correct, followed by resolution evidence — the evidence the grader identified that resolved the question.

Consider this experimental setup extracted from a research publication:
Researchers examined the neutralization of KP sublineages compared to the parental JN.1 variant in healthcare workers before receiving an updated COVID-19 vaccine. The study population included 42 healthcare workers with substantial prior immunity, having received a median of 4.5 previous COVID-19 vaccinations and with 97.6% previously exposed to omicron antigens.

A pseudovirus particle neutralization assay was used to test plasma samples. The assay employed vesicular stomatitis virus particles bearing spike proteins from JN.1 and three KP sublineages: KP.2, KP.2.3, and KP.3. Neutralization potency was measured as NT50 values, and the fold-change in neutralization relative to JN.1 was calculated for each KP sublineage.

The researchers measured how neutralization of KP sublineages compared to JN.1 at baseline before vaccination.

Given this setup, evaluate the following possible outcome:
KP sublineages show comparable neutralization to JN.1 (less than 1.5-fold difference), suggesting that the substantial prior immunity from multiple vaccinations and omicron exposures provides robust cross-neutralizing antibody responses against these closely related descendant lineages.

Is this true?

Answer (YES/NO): NO